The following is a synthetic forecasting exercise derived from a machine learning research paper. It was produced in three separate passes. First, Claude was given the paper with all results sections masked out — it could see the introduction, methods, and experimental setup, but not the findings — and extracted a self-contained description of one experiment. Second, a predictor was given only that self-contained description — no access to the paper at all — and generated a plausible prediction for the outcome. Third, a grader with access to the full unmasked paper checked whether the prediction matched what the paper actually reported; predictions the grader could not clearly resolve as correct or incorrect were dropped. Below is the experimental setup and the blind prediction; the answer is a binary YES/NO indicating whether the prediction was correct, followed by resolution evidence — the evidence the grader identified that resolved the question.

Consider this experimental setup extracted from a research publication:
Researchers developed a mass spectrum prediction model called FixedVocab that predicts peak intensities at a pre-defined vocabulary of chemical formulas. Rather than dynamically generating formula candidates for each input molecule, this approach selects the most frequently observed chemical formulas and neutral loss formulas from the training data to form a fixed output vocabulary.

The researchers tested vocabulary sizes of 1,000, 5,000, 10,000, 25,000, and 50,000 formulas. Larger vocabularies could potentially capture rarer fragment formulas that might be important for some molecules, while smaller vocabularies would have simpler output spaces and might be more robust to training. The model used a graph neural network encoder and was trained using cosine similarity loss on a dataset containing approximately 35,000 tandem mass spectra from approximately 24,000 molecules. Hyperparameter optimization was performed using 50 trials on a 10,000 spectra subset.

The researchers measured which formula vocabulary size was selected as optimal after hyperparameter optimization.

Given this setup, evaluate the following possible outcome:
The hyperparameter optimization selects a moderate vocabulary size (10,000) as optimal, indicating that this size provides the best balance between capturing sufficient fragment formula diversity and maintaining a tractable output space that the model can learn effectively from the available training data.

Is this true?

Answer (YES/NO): NO